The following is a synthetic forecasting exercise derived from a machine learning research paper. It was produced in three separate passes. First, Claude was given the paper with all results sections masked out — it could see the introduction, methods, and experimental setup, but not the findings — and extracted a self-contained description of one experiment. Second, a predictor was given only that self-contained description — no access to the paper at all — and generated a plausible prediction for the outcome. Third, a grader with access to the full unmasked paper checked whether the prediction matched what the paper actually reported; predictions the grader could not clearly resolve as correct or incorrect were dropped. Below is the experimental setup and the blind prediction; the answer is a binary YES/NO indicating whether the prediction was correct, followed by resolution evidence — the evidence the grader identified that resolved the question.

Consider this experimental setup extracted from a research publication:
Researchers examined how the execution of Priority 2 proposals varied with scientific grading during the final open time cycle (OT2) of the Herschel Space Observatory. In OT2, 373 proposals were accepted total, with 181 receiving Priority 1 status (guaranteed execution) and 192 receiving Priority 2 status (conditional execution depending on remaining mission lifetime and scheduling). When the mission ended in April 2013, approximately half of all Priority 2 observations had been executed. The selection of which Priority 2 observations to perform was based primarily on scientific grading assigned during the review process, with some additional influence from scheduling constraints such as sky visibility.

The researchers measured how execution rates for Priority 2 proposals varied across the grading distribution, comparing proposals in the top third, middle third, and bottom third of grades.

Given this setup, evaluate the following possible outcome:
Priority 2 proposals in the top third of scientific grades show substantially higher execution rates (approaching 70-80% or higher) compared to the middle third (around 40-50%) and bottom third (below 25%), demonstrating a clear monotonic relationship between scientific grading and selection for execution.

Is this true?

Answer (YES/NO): YES